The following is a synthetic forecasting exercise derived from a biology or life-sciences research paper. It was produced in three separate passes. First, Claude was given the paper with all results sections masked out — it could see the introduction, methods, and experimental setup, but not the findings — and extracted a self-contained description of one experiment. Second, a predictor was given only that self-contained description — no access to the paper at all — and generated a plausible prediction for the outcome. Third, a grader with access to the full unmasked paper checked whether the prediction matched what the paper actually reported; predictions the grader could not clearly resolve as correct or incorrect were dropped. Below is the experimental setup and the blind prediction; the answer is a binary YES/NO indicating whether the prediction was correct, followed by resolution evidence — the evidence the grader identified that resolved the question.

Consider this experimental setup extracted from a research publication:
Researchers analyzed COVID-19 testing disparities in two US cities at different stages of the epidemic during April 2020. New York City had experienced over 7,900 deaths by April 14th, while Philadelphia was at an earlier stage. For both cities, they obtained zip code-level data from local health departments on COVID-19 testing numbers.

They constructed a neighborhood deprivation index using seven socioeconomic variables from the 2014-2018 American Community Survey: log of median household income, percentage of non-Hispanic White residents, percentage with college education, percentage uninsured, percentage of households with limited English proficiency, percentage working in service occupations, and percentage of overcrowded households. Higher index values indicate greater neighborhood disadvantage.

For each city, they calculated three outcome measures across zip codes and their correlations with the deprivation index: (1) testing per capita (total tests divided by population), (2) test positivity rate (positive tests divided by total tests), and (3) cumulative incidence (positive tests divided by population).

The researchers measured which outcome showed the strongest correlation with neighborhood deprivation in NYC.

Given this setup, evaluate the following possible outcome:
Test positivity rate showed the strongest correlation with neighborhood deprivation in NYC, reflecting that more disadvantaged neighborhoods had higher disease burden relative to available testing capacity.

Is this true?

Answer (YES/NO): YES